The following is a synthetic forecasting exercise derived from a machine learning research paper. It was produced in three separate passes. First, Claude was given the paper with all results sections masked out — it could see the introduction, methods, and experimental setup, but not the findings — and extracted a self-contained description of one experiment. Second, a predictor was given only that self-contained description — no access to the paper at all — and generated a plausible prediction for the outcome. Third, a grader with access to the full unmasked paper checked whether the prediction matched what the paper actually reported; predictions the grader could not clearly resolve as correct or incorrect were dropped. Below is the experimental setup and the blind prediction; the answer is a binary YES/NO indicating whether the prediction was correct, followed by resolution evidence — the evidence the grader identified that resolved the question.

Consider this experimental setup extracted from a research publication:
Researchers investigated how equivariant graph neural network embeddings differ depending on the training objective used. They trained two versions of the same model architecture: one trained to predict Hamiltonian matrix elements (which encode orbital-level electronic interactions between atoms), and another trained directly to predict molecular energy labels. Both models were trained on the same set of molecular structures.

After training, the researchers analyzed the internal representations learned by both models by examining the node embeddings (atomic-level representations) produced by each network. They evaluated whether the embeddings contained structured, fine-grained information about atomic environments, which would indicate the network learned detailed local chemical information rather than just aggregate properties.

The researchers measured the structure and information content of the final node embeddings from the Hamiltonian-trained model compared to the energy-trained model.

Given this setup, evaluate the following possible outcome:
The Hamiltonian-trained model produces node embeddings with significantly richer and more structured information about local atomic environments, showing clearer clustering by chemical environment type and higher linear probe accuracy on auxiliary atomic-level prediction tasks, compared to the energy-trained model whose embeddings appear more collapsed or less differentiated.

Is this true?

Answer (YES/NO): NO